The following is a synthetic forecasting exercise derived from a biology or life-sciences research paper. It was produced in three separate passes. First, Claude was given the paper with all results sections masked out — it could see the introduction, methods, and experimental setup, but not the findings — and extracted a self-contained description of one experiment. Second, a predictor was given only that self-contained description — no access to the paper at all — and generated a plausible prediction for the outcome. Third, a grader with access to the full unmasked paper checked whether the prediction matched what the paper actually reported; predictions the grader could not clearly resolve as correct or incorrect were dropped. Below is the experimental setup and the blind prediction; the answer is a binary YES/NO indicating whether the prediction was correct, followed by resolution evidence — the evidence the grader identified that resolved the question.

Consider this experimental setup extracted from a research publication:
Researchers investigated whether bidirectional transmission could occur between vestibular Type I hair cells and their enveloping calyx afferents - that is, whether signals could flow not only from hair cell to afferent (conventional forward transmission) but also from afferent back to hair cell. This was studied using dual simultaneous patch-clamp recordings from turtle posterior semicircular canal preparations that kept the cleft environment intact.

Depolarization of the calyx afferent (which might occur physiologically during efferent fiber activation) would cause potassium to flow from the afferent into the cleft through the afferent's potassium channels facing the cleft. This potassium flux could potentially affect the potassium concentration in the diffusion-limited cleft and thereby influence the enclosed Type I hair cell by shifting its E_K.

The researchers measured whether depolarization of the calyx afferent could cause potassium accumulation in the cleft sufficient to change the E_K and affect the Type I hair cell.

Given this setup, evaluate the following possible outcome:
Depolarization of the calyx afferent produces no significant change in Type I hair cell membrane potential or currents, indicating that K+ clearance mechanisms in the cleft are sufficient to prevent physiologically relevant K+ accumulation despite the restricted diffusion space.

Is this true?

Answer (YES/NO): NO